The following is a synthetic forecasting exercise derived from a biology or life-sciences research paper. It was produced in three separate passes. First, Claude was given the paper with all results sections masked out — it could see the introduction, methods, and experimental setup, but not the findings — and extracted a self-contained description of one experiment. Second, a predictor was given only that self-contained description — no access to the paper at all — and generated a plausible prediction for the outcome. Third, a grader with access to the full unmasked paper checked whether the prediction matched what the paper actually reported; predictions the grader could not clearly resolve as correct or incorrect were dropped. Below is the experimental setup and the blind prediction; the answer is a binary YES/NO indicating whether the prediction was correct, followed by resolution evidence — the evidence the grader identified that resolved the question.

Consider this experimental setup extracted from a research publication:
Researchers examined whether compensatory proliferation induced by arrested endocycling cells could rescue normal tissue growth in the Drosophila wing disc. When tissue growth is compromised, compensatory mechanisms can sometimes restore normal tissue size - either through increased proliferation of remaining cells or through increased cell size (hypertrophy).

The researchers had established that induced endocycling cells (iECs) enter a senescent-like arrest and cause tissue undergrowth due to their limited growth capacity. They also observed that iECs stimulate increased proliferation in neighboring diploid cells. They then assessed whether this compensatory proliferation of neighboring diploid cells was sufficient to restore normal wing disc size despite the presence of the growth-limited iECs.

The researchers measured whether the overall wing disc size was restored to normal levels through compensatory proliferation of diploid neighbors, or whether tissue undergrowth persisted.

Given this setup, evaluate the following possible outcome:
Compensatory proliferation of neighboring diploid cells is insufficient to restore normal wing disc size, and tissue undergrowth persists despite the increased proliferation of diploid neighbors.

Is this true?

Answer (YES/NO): YES